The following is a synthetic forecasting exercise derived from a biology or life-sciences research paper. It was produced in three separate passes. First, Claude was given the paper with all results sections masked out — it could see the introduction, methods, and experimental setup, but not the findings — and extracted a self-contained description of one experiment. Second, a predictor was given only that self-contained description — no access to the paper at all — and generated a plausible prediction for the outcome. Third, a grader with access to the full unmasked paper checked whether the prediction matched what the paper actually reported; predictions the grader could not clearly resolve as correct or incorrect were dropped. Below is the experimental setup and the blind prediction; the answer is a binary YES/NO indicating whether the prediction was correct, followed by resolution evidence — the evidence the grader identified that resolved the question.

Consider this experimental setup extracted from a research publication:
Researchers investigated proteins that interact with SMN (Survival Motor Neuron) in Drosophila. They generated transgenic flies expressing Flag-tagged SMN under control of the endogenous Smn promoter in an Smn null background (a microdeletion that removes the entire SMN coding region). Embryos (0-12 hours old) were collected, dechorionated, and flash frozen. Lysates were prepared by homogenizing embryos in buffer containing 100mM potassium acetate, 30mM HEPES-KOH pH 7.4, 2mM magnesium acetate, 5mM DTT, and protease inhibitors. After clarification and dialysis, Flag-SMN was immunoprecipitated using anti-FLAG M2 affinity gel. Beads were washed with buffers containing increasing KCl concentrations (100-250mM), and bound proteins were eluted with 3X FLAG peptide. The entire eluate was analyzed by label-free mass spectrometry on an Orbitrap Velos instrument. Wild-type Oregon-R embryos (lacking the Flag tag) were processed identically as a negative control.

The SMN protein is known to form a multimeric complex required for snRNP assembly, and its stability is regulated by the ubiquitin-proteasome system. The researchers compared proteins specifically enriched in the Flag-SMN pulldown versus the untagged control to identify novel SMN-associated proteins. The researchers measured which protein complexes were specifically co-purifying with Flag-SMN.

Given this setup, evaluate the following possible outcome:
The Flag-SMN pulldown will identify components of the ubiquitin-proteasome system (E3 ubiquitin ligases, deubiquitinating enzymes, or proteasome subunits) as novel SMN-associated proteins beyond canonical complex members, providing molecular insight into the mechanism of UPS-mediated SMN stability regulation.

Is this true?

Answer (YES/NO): YES